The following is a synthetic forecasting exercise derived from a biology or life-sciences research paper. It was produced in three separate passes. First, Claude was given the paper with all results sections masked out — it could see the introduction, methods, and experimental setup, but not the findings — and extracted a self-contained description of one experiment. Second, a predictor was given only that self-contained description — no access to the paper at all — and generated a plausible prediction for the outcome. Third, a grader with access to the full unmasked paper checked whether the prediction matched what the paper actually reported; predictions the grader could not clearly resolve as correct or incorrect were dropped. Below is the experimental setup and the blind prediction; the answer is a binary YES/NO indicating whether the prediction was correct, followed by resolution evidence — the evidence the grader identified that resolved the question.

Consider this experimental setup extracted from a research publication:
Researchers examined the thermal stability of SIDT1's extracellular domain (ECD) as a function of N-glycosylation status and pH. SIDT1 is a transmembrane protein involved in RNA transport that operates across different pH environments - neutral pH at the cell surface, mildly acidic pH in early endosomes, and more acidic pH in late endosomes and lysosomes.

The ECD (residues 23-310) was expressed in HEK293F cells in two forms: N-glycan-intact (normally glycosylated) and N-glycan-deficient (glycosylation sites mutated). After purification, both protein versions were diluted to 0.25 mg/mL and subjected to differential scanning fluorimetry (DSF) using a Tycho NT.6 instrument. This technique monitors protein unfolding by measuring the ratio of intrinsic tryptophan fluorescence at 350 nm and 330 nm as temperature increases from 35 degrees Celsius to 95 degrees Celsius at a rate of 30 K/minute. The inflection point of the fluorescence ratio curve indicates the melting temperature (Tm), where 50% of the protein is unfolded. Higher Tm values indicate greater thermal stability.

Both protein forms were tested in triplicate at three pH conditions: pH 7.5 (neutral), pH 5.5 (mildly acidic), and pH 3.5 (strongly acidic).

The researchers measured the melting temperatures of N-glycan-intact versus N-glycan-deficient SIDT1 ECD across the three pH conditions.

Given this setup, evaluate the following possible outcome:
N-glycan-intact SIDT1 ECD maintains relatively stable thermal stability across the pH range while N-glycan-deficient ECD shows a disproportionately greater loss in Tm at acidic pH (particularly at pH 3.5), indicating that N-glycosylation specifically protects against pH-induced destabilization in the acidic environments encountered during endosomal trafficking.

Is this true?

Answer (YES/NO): NO